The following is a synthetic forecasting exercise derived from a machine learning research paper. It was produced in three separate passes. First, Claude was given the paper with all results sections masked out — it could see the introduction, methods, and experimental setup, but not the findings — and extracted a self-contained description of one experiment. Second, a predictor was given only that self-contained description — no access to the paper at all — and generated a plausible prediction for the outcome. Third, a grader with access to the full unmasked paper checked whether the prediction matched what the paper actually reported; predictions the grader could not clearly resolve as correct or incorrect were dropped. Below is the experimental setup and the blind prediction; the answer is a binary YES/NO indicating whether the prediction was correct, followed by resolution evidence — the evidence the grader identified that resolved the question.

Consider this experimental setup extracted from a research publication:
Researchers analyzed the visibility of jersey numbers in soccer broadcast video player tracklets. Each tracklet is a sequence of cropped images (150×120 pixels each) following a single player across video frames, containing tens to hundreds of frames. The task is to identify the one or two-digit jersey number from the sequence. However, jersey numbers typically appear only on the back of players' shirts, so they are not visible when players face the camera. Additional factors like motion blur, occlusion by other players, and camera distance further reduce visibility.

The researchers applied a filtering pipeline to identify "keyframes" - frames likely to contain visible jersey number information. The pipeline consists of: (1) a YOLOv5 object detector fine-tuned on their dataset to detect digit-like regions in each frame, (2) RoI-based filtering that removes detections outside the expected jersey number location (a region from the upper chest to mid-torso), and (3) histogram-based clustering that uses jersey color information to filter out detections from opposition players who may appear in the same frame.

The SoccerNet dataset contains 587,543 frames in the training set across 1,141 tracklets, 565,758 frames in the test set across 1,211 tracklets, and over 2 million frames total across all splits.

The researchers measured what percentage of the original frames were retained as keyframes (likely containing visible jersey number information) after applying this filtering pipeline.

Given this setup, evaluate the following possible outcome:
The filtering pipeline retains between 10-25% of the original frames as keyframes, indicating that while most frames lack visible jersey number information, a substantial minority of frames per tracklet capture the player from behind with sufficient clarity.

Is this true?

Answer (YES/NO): YES